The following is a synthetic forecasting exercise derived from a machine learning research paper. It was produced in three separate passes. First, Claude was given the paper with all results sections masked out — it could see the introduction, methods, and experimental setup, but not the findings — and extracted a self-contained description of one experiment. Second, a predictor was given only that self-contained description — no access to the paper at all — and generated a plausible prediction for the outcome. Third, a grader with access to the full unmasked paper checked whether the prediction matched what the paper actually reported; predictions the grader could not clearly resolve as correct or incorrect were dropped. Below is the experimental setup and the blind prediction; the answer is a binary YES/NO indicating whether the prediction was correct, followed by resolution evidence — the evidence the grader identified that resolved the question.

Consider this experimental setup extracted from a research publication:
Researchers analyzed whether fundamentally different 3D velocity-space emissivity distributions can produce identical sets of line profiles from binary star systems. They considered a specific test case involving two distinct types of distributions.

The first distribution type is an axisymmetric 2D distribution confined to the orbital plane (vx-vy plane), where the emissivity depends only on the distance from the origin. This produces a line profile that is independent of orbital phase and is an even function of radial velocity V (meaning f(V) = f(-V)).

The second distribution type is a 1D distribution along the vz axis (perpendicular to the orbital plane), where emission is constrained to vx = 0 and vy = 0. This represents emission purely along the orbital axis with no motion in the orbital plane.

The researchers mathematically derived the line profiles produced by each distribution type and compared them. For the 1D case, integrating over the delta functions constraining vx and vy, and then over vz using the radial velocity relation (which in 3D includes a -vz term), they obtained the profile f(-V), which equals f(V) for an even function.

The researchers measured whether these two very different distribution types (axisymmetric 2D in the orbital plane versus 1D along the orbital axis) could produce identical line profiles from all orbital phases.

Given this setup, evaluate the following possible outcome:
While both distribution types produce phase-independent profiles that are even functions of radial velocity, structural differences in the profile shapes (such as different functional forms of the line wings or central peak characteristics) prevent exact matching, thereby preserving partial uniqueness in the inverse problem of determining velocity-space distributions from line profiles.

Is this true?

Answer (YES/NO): NO